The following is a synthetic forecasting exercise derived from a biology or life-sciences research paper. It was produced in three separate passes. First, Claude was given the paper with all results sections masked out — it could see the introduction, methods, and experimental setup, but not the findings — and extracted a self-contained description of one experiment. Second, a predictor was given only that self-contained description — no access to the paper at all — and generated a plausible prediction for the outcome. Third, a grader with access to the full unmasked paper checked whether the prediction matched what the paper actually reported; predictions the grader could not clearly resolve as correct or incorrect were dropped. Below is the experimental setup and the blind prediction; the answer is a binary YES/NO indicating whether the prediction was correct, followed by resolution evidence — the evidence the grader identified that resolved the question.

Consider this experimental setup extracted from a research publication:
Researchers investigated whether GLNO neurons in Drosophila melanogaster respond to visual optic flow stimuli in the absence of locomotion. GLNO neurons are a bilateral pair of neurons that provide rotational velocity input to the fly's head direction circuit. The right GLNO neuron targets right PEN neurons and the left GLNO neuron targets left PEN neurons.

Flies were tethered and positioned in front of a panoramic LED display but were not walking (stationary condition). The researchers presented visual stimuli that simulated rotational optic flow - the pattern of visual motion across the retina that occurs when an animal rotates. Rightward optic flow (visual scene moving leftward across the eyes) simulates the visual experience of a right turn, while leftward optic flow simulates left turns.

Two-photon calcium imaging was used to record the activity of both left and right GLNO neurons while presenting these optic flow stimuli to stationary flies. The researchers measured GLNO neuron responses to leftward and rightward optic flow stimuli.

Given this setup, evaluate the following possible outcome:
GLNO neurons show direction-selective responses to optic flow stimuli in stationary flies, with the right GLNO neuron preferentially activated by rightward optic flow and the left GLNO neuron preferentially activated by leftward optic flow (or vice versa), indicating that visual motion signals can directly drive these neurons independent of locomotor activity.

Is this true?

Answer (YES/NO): YES